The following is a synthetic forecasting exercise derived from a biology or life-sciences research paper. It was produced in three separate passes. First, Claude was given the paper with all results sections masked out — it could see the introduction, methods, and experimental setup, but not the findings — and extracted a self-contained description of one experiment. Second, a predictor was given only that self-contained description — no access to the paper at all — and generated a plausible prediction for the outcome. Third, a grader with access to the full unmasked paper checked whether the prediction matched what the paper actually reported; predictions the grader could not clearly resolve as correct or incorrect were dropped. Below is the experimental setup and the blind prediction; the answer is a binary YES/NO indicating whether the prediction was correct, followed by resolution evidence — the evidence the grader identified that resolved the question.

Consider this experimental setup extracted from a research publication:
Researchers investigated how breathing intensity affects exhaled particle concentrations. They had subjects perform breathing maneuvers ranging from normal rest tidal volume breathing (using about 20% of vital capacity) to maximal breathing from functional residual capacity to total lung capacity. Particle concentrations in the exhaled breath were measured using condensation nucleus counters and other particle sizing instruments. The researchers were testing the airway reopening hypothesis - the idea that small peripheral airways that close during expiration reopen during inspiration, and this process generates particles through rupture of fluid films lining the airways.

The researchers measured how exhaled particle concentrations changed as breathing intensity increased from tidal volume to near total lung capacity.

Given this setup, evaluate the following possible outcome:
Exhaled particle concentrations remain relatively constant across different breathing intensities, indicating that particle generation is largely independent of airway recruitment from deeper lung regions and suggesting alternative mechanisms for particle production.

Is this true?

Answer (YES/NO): NO